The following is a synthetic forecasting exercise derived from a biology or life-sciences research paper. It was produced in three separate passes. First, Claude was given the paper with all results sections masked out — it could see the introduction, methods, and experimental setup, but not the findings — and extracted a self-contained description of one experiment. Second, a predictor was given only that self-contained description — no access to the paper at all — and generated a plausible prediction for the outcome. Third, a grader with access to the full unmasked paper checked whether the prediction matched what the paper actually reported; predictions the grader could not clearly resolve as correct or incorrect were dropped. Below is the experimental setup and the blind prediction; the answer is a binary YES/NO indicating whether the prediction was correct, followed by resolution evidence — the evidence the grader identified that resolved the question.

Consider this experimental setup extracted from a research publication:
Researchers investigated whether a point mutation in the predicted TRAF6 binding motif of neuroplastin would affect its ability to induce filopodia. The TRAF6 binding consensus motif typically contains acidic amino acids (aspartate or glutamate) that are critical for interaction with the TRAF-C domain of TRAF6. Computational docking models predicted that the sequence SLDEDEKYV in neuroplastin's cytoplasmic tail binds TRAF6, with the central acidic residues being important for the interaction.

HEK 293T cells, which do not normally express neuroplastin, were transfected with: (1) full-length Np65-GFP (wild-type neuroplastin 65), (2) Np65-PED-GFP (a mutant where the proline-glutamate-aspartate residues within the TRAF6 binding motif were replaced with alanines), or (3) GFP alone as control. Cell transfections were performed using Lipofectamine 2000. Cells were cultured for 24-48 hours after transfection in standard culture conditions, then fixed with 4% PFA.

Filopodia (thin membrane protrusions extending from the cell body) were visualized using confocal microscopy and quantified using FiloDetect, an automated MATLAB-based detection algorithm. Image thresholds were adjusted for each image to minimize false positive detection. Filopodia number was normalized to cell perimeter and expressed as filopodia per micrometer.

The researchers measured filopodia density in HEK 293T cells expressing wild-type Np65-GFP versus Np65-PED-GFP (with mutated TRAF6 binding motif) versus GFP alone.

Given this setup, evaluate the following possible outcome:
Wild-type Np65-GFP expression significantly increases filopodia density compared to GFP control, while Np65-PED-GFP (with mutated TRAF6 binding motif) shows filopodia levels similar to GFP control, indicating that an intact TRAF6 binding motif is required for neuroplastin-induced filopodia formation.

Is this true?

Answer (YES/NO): YES